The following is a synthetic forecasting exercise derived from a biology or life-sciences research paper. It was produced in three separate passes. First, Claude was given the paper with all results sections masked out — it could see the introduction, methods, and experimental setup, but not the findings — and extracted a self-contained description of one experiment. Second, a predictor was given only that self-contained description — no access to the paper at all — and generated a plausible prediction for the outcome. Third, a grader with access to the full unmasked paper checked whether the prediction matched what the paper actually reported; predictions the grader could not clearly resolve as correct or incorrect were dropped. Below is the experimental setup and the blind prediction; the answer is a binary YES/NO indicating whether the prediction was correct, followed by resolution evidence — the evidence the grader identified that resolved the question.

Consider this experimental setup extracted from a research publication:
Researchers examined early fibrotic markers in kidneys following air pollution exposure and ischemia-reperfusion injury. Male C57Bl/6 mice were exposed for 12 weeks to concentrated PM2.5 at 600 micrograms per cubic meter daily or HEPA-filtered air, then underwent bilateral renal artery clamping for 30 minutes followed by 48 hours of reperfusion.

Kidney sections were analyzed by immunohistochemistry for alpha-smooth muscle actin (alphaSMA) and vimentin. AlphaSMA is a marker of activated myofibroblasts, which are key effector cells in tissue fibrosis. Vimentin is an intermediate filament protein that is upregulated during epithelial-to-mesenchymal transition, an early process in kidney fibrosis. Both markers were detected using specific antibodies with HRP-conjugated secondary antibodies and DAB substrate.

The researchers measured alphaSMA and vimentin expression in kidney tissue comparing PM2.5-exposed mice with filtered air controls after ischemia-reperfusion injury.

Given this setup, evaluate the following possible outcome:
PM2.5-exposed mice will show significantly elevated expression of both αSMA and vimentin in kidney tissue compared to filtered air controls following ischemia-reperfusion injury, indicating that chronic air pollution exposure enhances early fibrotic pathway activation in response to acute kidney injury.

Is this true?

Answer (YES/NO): YES